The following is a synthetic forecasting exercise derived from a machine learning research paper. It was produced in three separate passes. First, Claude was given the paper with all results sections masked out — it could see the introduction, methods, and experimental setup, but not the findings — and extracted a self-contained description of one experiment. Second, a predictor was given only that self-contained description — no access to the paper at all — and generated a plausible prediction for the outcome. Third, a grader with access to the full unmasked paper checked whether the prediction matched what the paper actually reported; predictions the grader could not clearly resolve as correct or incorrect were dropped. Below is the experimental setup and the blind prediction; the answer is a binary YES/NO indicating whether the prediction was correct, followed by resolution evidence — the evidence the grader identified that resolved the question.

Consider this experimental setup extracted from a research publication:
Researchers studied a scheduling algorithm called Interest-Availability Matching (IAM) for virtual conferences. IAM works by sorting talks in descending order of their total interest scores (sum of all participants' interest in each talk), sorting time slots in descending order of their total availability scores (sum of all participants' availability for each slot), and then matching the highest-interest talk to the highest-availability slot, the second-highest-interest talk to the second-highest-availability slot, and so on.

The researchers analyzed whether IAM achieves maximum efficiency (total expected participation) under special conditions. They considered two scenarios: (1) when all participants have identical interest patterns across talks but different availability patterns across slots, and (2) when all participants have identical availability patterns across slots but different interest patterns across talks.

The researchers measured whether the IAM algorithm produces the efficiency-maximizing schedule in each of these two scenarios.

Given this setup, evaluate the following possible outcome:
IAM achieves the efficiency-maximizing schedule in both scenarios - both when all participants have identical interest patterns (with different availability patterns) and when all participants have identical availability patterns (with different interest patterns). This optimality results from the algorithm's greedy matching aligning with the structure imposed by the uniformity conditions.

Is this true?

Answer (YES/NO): YES